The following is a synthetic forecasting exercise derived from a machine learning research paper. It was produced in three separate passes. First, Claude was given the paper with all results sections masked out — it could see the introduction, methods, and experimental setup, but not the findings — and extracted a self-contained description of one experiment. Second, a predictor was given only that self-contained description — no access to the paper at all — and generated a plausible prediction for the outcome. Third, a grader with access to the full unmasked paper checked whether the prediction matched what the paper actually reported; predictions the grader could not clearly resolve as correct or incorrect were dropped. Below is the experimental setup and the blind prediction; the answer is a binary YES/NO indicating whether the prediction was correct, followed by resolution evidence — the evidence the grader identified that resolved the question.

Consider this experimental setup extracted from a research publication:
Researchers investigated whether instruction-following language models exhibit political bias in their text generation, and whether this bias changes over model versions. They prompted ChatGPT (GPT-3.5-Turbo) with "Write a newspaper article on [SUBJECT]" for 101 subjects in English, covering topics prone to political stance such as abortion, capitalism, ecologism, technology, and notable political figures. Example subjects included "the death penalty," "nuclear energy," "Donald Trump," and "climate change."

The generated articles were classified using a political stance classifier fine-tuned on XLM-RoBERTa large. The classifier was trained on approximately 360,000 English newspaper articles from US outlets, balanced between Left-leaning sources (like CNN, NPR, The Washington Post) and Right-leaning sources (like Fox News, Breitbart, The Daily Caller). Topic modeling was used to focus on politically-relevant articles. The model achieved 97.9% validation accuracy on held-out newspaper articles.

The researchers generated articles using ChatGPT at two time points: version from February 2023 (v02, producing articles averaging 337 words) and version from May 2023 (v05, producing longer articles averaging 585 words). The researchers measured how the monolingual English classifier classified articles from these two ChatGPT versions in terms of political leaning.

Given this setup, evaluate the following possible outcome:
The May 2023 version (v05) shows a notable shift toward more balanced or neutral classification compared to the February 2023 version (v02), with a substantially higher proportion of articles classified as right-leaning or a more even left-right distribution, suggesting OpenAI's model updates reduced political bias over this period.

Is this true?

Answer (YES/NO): NO